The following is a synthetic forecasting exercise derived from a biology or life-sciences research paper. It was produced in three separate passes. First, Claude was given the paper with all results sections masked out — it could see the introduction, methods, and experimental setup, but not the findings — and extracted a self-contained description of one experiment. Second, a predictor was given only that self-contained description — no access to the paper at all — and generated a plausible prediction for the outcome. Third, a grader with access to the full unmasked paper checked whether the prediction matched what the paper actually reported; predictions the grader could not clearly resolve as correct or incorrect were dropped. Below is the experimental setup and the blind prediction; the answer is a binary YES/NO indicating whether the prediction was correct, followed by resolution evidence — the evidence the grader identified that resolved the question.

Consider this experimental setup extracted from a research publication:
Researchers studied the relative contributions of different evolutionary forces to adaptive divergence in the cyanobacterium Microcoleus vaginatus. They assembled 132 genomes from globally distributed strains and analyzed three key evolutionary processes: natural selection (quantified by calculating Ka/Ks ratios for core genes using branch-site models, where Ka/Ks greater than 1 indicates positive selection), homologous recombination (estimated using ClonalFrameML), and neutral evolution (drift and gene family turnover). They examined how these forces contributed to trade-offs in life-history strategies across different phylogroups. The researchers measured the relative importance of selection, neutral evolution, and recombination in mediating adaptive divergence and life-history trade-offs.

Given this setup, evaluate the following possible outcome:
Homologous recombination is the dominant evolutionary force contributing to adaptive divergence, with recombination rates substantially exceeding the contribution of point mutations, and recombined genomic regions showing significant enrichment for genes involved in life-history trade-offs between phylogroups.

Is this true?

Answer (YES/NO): NO